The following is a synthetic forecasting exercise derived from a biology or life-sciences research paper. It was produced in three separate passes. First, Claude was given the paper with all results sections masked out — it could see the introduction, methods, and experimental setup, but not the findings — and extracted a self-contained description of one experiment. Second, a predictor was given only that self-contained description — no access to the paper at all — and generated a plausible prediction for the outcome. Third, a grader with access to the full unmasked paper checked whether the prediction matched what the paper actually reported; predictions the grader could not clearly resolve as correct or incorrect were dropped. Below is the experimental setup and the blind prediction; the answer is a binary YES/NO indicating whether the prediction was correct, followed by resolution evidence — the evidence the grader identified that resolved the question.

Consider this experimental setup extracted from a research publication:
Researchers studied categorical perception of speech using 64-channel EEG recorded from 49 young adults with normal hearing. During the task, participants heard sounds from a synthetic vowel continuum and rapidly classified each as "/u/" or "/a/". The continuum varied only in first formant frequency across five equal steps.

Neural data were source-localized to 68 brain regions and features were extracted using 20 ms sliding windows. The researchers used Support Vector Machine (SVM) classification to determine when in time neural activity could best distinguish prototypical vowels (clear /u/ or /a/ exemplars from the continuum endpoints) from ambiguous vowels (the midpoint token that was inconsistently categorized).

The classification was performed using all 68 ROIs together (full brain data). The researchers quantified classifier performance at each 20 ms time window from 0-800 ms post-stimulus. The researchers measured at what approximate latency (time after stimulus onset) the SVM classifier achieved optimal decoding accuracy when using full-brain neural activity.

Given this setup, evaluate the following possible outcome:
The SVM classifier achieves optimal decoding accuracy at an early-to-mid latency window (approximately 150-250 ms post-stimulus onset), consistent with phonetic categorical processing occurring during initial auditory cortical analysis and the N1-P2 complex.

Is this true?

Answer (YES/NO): NO